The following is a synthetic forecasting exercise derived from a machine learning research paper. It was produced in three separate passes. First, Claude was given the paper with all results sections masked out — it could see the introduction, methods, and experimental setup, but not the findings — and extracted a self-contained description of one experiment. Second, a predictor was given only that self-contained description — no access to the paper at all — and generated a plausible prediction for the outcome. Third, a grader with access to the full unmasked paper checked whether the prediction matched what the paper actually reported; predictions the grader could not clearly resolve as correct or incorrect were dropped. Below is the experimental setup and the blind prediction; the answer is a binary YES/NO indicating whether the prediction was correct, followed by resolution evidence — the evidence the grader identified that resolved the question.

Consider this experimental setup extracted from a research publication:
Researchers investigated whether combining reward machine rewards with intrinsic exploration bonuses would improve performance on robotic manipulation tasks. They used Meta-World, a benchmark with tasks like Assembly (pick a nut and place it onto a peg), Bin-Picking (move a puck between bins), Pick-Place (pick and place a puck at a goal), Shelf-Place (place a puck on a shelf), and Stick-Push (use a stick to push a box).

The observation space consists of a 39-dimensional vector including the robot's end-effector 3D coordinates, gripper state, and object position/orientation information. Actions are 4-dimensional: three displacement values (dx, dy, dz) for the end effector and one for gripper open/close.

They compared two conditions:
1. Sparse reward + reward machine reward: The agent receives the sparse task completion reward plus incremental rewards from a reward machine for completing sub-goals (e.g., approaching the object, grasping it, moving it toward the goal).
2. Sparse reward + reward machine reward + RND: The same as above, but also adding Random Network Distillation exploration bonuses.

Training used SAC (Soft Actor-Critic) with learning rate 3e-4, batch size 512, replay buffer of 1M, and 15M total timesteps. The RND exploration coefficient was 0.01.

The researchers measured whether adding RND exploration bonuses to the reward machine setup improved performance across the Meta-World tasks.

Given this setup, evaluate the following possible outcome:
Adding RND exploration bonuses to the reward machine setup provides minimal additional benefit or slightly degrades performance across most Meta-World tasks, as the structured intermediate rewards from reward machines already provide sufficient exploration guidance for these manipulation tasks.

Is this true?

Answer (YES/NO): NO